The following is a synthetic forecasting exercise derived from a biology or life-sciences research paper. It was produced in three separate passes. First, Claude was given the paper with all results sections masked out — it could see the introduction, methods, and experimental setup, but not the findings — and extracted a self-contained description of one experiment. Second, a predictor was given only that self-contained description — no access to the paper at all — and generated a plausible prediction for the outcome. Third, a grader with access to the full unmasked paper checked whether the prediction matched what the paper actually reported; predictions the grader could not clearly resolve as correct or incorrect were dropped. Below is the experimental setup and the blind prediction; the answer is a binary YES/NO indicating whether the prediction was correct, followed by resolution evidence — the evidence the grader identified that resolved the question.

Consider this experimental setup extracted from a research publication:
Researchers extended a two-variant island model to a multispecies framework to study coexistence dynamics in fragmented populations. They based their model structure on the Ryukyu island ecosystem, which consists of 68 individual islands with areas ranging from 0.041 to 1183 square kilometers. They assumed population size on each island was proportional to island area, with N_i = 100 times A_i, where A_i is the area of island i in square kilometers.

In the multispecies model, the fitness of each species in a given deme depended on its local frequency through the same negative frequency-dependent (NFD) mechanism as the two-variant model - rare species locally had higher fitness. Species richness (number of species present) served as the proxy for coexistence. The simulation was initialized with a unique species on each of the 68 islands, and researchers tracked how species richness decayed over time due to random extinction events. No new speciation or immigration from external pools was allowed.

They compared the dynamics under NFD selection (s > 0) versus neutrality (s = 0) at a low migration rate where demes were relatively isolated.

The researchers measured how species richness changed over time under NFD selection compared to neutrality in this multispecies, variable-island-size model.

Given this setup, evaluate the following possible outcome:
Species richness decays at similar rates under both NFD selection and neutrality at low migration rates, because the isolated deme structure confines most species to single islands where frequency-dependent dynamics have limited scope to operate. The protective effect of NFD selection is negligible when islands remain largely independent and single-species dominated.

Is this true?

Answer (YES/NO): NO